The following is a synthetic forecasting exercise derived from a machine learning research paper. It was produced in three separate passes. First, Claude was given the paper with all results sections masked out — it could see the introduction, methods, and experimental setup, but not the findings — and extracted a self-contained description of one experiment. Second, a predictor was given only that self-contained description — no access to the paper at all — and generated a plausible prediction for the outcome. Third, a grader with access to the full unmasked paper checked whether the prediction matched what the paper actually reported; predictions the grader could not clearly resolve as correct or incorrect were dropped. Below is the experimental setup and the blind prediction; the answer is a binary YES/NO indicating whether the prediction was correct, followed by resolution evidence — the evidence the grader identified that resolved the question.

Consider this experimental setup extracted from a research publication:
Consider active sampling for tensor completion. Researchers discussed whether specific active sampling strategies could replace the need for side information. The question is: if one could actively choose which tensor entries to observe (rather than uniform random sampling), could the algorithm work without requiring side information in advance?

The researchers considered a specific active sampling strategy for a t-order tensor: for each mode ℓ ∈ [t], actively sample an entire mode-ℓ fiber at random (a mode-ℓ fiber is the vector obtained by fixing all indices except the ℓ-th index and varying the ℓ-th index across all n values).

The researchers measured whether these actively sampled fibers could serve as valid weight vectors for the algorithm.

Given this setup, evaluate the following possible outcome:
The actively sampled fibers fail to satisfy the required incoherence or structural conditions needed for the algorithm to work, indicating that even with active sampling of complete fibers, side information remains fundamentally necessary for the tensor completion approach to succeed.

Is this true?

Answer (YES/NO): NO